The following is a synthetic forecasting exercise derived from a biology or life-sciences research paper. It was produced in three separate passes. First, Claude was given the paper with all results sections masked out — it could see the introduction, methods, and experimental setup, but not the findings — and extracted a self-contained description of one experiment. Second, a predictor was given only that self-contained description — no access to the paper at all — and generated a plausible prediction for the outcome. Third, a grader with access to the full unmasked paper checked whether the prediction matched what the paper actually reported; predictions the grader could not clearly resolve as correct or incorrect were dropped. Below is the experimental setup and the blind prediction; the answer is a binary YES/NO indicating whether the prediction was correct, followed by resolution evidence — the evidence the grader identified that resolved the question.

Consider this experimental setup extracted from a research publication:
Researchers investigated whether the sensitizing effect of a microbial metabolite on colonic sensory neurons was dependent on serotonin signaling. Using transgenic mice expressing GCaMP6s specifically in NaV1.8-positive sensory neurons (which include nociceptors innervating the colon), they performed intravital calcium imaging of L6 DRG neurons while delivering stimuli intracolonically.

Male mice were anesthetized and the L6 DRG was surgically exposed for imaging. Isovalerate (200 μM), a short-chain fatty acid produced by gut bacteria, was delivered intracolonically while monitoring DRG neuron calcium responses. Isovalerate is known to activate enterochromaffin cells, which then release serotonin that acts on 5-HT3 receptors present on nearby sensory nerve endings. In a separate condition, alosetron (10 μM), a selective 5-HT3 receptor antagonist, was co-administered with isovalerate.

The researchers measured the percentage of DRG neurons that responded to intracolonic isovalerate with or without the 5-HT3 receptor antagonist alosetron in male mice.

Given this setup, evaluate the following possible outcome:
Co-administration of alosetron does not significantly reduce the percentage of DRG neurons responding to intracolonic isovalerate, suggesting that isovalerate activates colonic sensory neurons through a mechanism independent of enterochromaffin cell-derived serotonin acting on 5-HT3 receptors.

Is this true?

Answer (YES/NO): NO